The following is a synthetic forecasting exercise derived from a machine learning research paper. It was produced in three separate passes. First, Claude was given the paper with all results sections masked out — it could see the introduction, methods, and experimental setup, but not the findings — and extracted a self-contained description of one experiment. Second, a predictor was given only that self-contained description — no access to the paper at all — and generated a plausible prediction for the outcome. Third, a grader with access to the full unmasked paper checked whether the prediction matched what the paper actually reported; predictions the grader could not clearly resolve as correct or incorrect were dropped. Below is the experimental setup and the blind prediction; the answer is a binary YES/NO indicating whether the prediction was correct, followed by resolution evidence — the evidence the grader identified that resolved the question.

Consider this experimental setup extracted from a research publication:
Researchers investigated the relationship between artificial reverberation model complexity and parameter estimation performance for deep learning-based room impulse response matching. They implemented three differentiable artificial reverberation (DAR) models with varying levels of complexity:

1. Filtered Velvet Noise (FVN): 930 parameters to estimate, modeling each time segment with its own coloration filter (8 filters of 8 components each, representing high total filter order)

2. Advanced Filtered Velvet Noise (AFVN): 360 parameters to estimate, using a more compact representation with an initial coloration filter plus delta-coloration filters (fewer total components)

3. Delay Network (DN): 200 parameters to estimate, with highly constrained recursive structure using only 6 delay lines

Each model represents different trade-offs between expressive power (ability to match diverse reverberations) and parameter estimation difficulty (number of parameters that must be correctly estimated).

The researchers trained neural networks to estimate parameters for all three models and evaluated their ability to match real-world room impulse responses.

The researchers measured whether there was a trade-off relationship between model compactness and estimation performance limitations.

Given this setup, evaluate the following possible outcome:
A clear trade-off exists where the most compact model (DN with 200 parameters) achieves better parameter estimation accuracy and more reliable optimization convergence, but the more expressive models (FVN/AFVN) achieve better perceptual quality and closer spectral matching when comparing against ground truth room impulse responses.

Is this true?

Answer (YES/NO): NO